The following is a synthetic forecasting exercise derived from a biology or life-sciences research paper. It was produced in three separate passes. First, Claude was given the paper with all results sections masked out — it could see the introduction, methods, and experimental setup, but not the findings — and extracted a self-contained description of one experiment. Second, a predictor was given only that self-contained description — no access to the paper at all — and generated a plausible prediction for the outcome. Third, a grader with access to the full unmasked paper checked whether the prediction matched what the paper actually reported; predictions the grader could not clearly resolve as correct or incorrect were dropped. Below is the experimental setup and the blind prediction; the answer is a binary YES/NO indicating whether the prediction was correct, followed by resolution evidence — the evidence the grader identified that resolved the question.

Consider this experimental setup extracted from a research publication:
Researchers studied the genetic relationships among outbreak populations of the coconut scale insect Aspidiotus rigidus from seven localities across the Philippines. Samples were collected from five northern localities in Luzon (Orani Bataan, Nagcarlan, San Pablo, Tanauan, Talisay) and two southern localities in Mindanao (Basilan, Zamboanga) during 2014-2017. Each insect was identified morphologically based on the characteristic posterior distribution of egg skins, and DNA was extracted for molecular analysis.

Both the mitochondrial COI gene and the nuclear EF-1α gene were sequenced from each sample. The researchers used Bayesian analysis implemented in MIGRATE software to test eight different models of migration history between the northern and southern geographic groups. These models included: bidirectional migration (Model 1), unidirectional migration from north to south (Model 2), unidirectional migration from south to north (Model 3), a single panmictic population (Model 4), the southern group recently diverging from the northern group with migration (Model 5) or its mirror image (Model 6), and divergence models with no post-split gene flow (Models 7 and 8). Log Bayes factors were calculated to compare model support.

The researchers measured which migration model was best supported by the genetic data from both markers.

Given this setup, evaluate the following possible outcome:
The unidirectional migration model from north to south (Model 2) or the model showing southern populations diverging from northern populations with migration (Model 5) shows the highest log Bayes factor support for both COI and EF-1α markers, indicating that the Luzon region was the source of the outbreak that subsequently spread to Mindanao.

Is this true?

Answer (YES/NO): NO